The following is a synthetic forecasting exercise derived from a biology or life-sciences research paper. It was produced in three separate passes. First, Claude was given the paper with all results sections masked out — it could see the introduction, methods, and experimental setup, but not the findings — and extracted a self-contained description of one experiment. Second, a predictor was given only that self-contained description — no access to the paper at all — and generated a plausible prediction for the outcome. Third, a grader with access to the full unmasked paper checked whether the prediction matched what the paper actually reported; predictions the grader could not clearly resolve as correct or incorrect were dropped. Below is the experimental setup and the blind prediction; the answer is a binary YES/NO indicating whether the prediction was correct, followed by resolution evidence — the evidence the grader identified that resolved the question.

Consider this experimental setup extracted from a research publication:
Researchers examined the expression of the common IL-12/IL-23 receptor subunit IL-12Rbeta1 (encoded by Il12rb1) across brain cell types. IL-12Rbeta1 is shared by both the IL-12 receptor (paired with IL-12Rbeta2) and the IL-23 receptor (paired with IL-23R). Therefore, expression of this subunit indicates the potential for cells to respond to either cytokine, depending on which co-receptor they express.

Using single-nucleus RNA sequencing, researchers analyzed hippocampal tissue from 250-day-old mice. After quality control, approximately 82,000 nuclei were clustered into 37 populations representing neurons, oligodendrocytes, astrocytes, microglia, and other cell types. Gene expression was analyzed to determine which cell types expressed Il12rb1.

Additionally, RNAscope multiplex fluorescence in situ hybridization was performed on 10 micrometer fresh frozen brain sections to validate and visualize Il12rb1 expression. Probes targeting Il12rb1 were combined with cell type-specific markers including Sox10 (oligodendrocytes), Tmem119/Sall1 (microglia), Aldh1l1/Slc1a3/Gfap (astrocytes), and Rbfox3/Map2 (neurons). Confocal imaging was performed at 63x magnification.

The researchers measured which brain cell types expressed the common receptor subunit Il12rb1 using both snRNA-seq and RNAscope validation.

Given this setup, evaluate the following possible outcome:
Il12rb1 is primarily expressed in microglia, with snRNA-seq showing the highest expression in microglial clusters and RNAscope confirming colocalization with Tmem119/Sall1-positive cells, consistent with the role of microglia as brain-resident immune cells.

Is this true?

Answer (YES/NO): NO